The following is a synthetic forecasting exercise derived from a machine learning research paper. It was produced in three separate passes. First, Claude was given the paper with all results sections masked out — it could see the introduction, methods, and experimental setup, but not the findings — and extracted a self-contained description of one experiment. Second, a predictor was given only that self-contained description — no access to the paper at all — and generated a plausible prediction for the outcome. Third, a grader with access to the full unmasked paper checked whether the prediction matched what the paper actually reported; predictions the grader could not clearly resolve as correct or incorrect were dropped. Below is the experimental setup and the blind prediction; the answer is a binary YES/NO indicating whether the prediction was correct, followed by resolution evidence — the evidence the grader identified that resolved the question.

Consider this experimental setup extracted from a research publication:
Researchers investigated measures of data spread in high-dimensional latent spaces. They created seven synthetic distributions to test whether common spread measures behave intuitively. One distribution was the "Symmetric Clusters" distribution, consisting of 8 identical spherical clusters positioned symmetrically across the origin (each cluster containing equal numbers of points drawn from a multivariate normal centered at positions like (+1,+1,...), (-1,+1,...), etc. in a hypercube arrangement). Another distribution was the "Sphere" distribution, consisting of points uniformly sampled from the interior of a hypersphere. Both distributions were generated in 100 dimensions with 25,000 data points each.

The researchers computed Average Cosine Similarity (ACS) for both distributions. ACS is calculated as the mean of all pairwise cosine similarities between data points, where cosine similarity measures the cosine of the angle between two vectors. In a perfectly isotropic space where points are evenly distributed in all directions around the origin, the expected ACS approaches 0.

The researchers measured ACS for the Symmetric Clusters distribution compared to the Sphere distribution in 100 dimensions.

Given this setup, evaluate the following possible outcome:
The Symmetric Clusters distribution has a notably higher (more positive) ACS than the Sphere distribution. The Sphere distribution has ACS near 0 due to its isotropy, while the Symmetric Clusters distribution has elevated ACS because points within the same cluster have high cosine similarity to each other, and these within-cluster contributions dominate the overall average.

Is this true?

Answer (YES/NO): NO